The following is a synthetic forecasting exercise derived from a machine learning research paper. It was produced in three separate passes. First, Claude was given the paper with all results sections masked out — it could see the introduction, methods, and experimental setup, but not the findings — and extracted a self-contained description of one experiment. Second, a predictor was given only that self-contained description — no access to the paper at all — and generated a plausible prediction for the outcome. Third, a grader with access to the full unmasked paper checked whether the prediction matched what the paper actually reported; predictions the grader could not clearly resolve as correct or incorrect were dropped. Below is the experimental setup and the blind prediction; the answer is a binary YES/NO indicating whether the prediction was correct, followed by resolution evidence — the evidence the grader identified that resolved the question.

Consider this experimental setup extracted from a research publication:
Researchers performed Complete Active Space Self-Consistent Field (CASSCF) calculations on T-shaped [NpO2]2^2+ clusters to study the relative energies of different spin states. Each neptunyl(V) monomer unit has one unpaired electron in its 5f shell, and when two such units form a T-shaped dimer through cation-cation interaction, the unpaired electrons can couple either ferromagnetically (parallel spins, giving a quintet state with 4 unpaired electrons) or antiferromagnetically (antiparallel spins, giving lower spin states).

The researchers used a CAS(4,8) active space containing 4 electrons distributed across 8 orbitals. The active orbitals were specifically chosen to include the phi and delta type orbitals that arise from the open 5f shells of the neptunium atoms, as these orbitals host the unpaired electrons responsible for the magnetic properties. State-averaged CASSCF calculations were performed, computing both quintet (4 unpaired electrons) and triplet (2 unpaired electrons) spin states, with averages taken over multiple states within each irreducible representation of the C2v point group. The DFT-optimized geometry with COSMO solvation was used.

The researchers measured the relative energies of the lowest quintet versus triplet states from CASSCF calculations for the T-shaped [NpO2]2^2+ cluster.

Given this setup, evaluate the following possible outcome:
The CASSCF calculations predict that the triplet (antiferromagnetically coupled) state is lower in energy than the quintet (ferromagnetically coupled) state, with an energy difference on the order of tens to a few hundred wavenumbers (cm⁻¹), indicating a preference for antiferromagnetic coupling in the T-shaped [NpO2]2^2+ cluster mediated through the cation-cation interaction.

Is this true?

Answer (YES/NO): NO